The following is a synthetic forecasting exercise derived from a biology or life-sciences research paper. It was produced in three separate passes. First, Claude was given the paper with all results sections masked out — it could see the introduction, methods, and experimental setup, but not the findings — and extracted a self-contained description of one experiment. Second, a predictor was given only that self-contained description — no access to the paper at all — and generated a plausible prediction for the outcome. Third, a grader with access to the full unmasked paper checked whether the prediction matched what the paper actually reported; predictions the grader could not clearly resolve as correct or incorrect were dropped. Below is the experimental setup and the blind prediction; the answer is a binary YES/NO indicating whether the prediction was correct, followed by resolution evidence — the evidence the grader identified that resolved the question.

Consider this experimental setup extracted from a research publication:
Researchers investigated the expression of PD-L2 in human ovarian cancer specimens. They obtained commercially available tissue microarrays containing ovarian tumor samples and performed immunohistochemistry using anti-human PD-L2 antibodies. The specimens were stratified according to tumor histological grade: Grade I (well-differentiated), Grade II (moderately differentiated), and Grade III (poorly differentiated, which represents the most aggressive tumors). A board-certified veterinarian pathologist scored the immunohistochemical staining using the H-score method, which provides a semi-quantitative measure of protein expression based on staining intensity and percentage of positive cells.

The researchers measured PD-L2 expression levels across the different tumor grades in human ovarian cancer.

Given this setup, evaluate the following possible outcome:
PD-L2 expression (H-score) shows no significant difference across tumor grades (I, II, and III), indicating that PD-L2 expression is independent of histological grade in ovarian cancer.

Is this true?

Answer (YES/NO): YES